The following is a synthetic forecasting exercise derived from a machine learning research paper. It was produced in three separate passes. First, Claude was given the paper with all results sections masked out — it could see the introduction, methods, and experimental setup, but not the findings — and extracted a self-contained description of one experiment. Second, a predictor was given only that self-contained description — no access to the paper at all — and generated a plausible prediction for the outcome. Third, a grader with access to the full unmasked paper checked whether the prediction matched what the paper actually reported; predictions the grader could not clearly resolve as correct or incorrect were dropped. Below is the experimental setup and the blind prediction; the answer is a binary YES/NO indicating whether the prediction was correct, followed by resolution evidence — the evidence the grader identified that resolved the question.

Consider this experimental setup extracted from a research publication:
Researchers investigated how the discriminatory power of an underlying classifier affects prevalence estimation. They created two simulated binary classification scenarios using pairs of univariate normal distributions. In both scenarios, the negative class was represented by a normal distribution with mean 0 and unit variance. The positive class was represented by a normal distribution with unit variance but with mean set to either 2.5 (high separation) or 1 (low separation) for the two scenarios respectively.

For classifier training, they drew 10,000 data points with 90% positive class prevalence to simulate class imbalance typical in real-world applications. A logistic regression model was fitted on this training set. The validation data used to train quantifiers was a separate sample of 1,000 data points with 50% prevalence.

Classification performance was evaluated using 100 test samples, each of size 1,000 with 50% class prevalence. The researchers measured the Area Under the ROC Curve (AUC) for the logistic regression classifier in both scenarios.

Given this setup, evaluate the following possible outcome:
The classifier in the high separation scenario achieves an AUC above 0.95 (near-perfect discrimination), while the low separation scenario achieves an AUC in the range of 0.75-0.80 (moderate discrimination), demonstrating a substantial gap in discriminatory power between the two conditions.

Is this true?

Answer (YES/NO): YES